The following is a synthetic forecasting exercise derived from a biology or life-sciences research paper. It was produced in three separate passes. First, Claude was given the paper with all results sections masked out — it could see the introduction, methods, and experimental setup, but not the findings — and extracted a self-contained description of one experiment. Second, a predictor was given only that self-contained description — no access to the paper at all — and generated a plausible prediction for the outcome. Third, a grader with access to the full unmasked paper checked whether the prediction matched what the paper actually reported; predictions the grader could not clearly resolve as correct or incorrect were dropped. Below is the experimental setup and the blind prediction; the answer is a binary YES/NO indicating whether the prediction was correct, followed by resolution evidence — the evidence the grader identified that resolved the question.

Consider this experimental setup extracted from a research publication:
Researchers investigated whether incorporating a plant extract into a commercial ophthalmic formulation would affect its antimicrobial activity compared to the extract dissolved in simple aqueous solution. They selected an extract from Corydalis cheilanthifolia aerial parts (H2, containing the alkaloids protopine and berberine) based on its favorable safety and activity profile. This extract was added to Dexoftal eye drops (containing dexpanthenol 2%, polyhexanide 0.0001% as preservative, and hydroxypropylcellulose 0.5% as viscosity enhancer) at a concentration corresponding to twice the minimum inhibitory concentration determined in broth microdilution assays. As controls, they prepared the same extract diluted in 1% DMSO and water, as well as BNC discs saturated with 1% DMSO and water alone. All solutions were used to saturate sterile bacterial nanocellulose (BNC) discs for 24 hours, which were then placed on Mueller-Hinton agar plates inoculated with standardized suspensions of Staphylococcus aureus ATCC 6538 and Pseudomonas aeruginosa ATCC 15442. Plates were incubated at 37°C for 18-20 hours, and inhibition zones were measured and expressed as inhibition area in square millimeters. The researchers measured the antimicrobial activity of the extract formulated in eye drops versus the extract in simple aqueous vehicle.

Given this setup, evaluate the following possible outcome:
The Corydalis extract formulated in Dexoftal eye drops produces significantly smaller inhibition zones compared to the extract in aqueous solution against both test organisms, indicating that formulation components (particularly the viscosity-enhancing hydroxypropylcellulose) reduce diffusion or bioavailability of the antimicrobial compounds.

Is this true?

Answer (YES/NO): NO